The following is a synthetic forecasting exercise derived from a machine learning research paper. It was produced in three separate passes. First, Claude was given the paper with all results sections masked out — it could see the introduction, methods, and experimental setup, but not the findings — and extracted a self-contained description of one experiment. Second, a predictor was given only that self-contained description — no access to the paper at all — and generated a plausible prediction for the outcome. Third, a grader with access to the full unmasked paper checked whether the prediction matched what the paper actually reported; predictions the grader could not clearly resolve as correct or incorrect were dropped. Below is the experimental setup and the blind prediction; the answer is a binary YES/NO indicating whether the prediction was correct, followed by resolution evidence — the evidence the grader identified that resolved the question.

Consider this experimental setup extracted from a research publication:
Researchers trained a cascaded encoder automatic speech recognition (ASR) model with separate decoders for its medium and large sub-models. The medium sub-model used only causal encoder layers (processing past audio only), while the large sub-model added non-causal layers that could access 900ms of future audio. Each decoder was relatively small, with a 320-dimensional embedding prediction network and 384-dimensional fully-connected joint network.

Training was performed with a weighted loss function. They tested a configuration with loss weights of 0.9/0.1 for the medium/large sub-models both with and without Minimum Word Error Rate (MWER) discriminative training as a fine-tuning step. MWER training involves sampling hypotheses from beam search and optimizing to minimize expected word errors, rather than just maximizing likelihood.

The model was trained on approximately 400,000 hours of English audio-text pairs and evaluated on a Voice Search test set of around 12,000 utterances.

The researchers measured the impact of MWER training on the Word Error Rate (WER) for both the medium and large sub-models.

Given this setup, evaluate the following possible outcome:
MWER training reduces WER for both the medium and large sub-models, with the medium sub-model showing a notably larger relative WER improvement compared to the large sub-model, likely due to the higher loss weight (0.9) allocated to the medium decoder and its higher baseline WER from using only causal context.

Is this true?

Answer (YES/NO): NO